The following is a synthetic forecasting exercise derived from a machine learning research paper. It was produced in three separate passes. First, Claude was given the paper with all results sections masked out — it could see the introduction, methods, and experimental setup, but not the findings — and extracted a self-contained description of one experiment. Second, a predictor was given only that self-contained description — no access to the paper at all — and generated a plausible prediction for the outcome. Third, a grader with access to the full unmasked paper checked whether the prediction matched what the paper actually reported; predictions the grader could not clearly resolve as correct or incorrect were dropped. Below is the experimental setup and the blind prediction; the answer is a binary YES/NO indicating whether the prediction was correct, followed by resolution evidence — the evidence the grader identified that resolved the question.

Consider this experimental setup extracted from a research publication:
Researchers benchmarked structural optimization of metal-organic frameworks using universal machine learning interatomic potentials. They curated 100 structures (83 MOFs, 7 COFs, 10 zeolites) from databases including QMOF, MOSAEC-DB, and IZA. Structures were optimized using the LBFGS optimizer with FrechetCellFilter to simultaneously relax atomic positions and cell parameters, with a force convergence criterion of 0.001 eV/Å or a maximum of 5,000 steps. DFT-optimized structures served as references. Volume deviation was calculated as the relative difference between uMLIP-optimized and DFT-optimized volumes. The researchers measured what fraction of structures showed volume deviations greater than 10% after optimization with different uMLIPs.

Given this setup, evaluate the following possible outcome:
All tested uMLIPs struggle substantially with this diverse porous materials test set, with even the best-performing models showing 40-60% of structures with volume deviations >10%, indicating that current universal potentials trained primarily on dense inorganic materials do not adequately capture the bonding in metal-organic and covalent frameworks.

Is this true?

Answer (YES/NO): NO